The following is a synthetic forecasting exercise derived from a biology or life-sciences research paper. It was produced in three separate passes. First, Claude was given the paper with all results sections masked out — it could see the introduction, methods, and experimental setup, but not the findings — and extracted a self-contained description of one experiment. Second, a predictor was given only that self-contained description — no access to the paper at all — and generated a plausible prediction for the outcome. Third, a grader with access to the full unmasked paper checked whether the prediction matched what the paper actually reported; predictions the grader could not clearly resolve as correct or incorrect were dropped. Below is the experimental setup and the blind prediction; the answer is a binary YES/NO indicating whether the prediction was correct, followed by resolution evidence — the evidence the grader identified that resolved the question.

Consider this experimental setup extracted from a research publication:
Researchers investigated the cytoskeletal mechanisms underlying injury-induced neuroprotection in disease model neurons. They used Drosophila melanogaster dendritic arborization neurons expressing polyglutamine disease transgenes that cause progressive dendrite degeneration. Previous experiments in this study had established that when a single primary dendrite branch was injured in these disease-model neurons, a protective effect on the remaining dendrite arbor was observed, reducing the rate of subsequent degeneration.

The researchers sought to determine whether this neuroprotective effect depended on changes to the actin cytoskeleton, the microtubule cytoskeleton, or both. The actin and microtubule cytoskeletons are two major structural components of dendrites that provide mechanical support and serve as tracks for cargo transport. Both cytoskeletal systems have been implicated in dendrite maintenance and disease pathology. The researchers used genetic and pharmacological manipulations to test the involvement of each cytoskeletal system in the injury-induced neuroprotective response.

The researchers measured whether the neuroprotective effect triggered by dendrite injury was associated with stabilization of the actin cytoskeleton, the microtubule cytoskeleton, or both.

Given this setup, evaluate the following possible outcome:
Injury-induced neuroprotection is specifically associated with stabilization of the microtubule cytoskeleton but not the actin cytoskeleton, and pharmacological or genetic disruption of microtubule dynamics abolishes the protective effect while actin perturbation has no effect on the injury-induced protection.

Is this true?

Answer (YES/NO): NO